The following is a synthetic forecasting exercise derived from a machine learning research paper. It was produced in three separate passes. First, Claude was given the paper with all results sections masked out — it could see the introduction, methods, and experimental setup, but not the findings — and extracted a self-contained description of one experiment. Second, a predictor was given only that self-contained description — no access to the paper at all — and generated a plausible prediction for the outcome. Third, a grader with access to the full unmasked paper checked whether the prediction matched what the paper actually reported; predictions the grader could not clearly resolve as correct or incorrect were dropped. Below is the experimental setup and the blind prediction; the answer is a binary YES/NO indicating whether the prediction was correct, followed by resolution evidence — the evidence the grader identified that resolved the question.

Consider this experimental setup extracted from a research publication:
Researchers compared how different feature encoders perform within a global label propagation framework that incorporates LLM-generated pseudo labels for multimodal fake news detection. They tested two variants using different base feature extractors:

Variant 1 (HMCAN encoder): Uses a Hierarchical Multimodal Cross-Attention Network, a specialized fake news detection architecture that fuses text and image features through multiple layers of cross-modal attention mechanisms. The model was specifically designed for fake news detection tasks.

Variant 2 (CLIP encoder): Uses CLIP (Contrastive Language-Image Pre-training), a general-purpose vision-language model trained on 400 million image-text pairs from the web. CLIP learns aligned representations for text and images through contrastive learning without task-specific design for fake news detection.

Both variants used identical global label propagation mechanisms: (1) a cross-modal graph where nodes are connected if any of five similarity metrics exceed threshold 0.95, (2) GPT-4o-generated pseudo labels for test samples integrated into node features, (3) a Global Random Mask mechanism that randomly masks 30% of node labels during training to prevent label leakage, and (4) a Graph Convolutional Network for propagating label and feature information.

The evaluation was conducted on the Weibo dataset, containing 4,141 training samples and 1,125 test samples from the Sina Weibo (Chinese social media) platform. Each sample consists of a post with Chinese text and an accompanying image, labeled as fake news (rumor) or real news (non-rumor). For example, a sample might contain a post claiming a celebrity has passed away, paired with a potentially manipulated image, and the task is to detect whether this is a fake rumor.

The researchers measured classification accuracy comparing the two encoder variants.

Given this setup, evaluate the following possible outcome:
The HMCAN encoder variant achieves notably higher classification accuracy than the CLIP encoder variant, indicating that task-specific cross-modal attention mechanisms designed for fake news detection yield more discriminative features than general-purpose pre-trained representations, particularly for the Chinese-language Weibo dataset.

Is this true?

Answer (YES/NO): YES